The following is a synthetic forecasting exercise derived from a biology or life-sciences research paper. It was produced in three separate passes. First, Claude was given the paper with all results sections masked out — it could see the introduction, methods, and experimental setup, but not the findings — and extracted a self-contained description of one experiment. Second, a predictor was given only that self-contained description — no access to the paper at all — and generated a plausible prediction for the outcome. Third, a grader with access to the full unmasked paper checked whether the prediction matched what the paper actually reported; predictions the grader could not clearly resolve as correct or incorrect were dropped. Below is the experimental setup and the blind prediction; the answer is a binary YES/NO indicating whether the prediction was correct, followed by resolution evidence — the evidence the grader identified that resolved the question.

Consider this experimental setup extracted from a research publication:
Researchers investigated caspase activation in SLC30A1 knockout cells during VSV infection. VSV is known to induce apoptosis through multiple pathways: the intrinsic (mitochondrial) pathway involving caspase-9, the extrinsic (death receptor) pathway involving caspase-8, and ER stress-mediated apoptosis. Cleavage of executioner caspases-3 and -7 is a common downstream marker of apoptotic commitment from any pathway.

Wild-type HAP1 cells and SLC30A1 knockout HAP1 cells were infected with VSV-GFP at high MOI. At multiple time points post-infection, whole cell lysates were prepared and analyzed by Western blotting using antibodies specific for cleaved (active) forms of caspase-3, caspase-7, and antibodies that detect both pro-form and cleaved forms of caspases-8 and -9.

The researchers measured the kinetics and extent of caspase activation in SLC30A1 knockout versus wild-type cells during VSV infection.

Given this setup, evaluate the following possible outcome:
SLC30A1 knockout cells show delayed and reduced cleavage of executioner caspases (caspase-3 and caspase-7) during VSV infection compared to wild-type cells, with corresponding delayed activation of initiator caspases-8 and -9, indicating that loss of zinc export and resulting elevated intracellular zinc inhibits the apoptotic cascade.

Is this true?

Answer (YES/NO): NO